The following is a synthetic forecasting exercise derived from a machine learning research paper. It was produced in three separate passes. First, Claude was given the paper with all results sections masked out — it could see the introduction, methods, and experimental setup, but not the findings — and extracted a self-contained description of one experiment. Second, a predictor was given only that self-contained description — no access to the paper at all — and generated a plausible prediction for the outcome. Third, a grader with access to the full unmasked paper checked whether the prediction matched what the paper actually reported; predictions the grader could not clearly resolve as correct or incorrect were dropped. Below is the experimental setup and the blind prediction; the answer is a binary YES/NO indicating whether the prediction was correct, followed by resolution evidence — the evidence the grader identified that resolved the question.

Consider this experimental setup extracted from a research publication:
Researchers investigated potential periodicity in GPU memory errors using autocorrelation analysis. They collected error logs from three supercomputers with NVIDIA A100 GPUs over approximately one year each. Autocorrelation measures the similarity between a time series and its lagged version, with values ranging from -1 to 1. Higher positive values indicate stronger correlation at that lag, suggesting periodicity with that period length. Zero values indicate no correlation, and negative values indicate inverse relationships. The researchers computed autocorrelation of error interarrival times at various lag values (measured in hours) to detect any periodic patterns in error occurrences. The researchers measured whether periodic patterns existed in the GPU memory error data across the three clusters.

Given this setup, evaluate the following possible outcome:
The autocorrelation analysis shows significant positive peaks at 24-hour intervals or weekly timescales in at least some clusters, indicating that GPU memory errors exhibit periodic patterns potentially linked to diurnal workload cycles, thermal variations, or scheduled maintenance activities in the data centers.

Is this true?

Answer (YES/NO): NO